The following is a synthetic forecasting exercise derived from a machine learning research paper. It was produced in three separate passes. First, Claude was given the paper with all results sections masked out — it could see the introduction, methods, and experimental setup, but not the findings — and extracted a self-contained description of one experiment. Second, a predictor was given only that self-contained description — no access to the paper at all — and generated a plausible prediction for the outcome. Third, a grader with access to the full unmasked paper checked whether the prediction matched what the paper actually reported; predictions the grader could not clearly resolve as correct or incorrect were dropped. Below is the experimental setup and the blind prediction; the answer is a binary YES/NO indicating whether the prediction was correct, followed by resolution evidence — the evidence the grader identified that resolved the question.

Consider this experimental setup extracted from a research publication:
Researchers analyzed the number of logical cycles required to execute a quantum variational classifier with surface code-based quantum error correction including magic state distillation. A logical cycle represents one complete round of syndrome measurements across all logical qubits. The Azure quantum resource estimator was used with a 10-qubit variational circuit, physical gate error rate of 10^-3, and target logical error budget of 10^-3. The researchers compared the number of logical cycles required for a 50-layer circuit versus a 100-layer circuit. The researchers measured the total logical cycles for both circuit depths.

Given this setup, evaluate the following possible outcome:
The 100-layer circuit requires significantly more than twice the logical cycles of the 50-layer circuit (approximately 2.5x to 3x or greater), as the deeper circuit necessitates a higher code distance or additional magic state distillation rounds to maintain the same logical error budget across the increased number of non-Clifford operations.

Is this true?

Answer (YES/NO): NO